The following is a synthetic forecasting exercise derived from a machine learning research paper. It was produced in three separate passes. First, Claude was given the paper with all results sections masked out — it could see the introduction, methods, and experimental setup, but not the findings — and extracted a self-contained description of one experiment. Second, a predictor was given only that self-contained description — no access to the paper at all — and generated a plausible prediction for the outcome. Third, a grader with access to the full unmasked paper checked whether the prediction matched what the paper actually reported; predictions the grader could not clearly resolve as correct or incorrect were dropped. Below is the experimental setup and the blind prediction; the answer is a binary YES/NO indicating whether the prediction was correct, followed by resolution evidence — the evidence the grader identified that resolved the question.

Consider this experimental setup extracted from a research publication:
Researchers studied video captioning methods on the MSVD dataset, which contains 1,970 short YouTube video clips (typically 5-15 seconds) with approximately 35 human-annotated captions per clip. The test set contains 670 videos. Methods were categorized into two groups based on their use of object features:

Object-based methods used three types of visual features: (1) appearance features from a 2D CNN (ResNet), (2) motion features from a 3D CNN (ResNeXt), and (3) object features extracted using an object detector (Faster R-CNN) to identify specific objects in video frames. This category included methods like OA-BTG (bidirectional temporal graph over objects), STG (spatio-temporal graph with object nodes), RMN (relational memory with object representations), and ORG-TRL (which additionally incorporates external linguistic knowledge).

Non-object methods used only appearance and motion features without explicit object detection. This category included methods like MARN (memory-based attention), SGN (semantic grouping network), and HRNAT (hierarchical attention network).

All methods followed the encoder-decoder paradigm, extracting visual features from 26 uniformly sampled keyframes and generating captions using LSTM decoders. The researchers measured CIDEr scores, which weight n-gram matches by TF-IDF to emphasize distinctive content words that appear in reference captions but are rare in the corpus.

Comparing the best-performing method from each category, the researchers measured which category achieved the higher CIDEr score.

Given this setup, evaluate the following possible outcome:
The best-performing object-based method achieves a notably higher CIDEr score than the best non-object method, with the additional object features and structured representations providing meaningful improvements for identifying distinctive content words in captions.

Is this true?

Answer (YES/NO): NO